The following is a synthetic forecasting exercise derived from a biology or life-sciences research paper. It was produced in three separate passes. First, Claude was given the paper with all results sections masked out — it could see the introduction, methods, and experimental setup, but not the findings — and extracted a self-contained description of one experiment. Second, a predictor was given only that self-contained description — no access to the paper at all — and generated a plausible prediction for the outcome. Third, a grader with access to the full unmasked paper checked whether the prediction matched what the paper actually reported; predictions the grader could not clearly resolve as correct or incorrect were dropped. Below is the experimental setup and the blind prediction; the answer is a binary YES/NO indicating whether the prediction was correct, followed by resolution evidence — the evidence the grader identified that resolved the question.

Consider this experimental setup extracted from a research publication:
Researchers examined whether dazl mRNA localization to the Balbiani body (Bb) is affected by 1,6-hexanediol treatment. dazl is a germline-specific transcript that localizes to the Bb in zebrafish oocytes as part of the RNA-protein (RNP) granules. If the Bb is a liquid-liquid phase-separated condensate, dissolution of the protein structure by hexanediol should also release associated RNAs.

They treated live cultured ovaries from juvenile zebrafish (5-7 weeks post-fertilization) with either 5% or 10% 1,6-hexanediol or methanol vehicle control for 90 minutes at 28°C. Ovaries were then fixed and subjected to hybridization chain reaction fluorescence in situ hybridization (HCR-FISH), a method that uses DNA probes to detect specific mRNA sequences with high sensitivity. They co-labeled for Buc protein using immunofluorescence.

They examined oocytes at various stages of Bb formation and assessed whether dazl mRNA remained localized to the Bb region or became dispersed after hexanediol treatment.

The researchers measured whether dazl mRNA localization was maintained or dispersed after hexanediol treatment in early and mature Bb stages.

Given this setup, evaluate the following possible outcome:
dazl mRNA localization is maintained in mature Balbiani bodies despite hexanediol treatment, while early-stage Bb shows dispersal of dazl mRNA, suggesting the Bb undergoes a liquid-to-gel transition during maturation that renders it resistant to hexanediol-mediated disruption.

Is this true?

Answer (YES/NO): YES